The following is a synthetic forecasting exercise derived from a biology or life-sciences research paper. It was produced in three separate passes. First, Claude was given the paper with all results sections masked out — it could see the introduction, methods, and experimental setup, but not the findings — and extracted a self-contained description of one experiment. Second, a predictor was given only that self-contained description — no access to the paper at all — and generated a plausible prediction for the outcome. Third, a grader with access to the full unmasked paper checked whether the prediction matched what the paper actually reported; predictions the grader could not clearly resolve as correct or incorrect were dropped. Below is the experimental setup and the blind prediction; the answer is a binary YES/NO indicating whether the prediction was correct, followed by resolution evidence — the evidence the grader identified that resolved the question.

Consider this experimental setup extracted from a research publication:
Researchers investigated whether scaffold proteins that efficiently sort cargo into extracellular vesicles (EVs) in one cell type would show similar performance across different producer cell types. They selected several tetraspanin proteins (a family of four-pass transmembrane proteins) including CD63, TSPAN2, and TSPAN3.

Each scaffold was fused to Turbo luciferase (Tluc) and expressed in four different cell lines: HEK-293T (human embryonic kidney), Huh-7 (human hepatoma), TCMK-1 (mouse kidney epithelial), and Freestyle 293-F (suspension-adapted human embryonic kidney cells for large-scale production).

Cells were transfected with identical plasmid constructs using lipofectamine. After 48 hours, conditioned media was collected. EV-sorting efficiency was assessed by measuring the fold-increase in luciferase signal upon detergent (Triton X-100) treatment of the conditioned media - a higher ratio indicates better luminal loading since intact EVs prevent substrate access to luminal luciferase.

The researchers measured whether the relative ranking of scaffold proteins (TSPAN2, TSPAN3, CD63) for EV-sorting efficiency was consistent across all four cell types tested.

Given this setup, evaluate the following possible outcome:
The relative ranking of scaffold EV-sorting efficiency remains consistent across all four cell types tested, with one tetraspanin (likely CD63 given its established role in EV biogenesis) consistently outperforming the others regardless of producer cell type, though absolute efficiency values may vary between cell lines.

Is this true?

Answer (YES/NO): NO